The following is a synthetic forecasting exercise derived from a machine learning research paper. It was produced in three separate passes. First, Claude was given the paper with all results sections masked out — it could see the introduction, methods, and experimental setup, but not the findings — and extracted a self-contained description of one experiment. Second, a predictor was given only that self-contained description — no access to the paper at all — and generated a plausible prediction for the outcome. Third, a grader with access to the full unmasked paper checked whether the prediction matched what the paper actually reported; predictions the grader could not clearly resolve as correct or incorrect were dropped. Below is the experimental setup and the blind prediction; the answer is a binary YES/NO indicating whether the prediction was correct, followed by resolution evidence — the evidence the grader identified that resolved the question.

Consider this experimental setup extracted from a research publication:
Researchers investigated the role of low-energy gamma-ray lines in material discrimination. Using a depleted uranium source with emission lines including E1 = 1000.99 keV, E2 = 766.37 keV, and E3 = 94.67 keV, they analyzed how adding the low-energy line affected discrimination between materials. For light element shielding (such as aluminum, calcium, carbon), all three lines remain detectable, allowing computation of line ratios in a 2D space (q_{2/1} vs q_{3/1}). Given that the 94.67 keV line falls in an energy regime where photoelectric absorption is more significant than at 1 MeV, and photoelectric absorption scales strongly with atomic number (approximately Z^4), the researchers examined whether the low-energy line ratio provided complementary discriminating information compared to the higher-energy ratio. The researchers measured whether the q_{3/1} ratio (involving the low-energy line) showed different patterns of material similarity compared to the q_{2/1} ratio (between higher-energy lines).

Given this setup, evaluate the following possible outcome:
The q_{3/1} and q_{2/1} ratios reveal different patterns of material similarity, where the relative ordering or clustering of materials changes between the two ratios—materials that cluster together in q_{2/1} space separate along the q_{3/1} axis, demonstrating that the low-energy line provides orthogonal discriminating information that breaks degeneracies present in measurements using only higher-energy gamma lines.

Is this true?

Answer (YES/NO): YES